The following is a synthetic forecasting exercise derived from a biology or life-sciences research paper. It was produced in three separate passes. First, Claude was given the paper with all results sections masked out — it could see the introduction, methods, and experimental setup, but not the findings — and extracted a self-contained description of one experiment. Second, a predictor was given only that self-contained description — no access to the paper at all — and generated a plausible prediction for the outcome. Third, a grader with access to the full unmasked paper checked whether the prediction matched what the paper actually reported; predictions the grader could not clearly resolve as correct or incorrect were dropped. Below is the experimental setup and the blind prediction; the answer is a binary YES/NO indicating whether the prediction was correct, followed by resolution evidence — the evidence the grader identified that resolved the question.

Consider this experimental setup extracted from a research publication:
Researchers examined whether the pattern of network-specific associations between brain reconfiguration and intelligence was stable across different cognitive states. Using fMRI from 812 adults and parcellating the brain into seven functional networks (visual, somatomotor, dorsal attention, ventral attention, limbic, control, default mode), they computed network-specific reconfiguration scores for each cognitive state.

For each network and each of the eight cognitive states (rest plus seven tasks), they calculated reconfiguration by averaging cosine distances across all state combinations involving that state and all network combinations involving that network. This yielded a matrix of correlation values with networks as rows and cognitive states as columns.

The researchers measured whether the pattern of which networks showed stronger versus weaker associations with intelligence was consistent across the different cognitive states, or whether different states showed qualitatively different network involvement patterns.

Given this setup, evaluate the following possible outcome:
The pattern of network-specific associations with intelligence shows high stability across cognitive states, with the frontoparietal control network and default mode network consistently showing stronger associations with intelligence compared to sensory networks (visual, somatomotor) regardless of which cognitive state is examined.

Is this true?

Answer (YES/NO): YES